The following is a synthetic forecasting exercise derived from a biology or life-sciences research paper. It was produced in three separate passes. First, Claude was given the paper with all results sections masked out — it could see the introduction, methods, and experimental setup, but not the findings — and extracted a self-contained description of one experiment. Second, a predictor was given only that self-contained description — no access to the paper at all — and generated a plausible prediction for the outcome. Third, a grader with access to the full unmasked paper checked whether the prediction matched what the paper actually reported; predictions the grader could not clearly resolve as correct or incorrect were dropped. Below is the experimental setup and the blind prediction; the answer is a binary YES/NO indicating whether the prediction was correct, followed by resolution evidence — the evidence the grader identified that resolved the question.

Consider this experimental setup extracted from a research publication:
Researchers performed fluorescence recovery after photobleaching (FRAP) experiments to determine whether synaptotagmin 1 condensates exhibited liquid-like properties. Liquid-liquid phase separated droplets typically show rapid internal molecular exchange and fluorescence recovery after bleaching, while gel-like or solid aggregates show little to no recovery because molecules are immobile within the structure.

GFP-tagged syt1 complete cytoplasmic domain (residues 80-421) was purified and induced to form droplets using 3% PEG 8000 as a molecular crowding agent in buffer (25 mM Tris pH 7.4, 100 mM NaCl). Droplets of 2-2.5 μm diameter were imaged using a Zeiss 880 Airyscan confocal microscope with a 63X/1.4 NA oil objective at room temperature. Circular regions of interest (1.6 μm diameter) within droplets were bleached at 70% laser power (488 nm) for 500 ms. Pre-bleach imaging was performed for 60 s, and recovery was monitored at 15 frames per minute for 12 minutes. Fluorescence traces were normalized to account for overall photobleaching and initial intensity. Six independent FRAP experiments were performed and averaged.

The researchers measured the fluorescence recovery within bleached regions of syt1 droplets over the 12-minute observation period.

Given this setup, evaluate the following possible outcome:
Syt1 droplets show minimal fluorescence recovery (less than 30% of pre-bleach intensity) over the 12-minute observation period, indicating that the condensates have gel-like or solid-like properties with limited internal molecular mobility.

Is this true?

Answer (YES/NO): NO